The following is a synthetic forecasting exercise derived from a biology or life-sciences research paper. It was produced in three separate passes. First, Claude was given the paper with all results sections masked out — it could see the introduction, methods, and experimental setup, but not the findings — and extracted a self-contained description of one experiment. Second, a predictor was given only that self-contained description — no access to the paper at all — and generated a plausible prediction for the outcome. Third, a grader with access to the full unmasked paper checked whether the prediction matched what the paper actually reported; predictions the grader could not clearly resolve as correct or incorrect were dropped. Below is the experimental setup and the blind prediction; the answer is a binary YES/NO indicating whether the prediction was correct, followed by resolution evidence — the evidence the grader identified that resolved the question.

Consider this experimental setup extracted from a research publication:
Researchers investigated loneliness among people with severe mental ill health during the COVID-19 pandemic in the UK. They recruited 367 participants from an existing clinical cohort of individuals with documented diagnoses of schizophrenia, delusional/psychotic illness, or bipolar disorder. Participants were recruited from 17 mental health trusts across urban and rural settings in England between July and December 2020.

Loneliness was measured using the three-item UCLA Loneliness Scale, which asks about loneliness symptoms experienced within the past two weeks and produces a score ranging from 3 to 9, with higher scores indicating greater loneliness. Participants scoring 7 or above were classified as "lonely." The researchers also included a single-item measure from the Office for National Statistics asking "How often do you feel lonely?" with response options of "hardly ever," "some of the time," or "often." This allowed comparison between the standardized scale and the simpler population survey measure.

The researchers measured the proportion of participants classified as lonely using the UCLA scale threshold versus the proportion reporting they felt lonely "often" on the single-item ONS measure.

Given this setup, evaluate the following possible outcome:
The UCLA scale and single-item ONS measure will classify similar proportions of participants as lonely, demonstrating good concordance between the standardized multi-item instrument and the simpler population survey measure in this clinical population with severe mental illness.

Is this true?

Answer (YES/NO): YES